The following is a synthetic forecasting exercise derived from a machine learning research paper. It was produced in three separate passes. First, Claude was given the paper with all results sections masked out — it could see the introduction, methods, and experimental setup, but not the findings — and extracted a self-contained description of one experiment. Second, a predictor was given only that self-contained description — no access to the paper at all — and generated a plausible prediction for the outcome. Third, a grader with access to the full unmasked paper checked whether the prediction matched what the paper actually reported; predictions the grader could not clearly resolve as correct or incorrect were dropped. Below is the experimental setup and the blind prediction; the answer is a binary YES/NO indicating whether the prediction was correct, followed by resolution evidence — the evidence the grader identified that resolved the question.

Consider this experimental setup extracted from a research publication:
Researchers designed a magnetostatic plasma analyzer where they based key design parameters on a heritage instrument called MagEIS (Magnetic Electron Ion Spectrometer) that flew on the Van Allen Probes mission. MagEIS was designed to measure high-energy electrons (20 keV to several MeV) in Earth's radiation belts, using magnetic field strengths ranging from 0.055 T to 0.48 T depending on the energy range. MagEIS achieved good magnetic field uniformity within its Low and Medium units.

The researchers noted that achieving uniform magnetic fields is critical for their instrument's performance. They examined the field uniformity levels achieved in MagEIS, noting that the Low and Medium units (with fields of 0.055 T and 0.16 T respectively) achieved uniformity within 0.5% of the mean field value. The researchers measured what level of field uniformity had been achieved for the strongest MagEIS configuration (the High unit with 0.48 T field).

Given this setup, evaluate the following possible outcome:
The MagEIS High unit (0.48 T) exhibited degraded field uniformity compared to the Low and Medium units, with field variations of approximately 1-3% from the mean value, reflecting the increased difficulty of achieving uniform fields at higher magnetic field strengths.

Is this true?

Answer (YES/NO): NO